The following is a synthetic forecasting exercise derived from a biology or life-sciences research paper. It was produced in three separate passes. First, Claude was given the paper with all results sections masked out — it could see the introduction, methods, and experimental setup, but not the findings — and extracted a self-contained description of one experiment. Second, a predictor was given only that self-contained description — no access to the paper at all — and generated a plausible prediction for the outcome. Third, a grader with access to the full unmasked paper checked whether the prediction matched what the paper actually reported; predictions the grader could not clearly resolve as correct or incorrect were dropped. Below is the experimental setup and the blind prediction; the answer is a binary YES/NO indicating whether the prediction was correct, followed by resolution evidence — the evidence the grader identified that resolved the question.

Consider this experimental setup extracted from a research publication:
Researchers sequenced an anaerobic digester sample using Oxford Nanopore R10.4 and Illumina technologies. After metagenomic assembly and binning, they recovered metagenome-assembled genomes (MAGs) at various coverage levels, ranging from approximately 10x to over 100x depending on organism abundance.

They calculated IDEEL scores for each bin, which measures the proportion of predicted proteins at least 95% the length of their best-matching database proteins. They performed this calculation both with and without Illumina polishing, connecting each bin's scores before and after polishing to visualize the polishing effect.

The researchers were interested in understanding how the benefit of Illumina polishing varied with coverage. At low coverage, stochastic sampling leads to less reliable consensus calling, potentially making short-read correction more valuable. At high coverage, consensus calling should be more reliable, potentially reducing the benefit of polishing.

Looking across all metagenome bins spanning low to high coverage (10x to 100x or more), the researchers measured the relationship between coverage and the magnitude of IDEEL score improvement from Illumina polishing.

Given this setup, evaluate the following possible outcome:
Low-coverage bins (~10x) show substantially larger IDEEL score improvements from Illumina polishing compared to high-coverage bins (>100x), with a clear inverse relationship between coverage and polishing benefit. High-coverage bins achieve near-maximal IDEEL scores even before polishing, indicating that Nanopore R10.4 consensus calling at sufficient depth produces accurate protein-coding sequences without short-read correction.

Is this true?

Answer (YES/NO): YES